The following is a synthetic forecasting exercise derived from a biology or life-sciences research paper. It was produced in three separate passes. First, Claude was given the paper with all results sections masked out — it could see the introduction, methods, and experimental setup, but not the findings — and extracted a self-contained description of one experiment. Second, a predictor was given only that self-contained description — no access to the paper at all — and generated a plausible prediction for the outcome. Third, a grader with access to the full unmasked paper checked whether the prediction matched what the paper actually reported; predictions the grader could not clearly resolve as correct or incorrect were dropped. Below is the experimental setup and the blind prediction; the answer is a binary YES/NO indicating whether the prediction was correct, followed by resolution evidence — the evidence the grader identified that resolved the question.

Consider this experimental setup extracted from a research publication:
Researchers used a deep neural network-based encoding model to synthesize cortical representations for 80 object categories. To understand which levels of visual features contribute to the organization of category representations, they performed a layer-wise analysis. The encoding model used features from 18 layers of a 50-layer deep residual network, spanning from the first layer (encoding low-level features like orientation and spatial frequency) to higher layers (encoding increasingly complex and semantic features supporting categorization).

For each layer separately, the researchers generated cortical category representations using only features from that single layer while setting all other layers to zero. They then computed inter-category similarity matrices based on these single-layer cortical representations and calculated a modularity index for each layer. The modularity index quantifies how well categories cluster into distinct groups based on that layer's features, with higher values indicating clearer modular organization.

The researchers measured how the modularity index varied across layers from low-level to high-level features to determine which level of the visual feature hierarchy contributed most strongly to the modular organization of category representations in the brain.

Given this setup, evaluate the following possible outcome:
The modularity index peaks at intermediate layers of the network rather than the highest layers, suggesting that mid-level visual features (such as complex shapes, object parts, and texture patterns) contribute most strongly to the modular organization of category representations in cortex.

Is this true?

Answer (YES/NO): YES